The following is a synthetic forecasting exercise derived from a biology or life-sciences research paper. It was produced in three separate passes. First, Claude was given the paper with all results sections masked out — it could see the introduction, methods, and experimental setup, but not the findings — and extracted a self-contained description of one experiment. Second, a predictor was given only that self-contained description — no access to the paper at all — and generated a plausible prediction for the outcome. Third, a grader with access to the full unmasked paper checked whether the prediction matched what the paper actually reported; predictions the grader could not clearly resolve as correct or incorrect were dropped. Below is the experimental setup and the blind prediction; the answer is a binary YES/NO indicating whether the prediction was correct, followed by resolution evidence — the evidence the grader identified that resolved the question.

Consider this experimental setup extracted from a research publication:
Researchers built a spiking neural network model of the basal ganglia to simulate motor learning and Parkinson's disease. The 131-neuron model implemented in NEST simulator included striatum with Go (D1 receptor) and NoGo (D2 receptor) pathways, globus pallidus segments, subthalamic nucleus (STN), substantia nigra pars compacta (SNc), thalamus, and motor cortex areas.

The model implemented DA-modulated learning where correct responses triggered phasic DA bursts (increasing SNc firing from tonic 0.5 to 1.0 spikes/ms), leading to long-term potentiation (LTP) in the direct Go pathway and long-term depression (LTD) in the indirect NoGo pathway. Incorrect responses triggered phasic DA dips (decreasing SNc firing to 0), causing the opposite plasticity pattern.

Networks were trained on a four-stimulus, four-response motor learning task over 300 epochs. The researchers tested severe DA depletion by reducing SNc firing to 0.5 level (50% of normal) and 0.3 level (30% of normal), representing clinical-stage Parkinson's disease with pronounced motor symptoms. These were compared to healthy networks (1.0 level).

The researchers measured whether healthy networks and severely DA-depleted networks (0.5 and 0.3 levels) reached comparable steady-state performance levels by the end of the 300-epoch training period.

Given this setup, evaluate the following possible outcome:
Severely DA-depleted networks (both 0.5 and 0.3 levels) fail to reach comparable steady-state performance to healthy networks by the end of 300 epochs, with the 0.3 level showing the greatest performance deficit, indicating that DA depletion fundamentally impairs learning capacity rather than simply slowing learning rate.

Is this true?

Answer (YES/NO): YES